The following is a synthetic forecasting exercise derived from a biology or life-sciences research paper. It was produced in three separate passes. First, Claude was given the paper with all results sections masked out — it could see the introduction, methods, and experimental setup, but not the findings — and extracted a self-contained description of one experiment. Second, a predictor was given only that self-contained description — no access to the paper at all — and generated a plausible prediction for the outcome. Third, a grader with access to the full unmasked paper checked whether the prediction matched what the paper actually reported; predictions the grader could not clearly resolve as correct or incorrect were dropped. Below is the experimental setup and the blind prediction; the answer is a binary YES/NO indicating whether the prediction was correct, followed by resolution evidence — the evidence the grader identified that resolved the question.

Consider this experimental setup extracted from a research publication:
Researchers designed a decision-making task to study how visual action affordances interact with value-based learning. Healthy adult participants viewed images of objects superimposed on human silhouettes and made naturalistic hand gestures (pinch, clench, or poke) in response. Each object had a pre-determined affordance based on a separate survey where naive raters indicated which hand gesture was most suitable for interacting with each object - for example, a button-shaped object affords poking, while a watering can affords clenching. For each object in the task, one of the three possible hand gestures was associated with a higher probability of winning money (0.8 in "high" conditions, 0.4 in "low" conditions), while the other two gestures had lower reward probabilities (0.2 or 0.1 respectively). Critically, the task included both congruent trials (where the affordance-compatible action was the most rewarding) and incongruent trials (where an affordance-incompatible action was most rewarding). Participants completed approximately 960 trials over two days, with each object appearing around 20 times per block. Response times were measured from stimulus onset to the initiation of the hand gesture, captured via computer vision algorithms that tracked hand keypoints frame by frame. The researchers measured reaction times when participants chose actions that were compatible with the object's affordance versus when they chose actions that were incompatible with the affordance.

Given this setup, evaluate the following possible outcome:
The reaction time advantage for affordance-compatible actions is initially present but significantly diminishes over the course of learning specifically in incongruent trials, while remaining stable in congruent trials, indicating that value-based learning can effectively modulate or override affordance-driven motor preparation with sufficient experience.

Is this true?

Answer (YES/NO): NO